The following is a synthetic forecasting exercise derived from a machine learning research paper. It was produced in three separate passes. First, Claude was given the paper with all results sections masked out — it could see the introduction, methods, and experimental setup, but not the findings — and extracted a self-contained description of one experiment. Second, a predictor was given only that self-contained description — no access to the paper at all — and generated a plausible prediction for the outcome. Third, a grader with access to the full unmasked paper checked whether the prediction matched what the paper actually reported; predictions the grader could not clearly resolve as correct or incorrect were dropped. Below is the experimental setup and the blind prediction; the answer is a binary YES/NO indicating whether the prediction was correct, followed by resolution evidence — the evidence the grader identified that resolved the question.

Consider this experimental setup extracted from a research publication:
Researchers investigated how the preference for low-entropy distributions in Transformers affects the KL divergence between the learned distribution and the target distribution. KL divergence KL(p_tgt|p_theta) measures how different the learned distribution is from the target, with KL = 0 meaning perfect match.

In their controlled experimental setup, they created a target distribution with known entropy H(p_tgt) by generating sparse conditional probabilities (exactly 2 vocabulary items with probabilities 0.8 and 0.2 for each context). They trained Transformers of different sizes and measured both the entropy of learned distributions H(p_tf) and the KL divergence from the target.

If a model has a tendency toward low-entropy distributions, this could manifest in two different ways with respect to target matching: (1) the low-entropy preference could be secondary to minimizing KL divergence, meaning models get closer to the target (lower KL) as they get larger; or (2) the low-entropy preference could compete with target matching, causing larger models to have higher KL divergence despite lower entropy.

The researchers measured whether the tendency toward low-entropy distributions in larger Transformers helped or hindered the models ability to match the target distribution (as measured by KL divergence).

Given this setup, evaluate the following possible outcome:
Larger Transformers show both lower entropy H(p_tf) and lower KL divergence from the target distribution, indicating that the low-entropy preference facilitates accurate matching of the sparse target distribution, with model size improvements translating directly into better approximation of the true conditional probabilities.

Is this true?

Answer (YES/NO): NO